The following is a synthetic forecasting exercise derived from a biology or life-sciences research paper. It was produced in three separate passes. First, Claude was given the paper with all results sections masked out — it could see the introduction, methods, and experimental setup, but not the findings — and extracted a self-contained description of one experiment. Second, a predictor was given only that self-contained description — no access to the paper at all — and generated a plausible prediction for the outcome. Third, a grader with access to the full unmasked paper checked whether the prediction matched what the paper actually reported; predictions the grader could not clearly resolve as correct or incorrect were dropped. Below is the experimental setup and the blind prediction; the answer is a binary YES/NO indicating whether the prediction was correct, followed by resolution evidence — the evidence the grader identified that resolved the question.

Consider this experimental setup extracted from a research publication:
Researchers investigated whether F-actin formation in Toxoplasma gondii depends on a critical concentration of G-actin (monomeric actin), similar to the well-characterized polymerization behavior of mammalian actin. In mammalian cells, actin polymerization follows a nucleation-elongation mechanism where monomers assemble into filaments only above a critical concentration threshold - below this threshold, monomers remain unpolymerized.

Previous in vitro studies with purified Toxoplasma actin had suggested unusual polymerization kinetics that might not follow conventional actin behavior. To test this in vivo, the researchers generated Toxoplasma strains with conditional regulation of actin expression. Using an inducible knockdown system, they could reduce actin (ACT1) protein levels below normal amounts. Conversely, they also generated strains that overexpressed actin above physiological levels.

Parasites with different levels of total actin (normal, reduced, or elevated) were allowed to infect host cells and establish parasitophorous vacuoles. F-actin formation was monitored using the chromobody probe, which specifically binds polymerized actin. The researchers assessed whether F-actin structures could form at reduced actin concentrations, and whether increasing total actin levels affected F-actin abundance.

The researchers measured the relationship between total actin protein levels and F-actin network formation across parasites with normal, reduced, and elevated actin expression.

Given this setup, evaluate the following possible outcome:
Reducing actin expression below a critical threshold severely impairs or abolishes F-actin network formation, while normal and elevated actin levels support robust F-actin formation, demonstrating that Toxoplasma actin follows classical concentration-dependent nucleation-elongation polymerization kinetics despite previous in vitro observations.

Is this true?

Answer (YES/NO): NO